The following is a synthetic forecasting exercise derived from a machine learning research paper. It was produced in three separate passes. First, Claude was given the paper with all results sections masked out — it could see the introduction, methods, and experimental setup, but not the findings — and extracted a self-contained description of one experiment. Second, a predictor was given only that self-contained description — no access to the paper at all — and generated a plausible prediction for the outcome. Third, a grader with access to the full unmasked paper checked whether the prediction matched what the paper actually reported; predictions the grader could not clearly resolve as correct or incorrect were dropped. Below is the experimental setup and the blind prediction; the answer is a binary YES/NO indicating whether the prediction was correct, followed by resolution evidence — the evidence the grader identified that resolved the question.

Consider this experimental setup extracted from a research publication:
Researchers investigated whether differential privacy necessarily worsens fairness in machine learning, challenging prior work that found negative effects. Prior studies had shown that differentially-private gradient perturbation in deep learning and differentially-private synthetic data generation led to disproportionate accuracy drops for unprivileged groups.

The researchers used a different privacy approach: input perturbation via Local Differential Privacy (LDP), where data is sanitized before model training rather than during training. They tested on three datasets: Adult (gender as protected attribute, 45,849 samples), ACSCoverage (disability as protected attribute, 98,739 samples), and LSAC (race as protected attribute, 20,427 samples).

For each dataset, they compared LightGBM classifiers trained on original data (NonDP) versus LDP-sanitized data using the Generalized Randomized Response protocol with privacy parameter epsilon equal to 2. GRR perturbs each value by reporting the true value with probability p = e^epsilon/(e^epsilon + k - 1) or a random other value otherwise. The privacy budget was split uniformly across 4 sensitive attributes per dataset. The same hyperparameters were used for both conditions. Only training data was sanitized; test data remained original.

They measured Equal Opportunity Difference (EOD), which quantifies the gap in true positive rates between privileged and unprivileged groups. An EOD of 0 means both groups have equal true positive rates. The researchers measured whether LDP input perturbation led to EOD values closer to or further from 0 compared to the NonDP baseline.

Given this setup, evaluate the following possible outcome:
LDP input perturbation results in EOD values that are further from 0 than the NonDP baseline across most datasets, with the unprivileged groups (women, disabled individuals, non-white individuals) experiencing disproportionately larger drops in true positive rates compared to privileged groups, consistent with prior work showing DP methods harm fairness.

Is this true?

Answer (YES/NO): NO